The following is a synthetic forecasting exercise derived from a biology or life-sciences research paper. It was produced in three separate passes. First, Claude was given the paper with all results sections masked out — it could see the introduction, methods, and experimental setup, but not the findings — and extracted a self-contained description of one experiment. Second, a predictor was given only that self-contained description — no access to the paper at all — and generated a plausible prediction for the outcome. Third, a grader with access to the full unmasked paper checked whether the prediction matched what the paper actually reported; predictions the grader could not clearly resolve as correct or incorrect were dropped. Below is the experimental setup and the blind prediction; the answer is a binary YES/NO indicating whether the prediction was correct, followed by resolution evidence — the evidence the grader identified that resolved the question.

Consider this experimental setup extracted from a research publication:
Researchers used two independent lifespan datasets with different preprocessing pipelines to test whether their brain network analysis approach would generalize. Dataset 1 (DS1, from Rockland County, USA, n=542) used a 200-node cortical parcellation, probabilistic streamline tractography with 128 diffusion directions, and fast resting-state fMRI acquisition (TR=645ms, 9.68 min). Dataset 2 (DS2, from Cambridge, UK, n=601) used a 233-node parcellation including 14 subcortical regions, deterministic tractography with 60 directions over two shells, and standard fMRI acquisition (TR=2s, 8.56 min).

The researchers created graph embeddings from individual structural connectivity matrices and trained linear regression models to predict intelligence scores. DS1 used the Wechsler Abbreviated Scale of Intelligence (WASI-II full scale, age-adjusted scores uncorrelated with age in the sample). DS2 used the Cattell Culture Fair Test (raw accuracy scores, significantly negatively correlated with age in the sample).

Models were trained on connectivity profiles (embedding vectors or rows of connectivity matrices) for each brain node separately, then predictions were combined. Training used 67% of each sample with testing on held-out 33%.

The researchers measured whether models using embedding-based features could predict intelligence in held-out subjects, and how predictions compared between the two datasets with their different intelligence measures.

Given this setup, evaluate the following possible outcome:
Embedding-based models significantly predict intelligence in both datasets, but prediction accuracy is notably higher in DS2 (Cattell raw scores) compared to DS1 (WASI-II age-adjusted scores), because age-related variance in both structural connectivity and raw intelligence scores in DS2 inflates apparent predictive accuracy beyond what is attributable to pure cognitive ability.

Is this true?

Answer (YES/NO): YES